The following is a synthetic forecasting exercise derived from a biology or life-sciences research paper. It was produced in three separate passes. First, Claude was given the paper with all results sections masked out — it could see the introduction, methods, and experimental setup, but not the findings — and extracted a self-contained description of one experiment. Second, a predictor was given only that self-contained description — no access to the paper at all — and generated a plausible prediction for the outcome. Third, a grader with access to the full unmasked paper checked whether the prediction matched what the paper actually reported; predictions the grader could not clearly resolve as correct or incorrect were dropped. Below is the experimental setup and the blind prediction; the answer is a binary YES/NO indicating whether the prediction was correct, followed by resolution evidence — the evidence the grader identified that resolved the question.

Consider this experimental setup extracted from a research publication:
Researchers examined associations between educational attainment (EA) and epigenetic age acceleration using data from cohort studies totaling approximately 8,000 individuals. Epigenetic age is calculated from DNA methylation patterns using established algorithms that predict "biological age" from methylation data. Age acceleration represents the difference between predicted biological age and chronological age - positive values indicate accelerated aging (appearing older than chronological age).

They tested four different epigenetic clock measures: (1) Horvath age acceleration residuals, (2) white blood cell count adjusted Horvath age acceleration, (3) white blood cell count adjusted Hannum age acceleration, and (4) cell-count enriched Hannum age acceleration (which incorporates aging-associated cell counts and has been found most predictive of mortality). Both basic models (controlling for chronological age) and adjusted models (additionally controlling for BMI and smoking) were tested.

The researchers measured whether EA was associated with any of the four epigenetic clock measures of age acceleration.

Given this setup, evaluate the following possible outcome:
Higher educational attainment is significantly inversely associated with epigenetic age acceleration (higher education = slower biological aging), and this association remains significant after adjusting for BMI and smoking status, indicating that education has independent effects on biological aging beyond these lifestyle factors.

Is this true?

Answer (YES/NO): YES